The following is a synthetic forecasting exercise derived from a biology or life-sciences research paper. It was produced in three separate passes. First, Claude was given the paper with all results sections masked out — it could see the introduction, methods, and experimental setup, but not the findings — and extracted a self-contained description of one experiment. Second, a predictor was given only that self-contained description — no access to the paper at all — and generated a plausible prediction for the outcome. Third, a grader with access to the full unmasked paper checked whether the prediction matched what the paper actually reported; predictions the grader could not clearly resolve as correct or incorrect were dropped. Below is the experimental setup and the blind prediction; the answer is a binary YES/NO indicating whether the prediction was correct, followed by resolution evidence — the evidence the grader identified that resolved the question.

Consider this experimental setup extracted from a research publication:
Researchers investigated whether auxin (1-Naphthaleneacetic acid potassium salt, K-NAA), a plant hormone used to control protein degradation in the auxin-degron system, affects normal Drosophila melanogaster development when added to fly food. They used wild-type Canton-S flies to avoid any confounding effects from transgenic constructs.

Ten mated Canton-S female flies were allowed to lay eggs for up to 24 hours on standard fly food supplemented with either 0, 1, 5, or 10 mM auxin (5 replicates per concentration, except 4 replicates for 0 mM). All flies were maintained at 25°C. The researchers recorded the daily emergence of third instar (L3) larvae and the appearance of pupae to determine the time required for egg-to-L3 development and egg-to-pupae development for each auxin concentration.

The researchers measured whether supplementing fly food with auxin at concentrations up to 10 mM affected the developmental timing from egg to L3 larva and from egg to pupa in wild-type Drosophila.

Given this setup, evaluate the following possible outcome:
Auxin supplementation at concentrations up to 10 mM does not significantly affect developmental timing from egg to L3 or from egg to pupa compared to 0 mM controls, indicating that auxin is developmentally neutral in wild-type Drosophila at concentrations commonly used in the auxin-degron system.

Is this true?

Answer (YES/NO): NO